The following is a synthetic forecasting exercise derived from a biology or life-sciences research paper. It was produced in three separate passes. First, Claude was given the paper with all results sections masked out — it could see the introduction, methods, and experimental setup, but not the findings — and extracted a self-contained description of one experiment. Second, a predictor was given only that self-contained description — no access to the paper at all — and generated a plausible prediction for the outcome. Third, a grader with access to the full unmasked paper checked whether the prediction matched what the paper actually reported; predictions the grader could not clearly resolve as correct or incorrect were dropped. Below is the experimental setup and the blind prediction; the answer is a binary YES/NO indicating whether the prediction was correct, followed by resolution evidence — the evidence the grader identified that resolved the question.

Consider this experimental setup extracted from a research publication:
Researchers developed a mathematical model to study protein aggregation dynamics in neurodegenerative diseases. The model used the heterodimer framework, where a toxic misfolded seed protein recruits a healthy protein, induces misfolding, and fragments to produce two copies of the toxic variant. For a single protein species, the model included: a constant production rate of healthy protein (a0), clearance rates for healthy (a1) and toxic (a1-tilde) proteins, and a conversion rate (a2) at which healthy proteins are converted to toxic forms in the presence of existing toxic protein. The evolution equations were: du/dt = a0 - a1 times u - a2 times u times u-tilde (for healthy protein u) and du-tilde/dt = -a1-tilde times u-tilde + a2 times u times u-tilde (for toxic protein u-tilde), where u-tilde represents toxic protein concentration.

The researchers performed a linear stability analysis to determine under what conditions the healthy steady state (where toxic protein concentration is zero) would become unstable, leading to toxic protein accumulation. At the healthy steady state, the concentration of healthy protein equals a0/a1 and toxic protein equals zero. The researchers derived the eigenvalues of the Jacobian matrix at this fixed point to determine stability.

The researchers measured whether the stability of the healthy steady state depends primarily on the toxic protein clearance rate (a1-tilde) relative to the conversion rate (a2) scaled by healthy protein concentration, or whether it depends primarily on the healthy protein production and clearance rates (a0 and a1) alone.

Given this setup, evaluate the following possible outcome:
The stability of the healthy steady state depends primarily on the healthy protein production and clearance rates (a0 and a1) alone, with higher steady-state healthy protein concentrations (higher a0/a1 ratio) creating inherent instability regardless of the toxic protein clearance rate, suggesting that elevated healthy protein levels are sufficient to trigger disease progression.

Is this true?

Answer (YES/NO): NO